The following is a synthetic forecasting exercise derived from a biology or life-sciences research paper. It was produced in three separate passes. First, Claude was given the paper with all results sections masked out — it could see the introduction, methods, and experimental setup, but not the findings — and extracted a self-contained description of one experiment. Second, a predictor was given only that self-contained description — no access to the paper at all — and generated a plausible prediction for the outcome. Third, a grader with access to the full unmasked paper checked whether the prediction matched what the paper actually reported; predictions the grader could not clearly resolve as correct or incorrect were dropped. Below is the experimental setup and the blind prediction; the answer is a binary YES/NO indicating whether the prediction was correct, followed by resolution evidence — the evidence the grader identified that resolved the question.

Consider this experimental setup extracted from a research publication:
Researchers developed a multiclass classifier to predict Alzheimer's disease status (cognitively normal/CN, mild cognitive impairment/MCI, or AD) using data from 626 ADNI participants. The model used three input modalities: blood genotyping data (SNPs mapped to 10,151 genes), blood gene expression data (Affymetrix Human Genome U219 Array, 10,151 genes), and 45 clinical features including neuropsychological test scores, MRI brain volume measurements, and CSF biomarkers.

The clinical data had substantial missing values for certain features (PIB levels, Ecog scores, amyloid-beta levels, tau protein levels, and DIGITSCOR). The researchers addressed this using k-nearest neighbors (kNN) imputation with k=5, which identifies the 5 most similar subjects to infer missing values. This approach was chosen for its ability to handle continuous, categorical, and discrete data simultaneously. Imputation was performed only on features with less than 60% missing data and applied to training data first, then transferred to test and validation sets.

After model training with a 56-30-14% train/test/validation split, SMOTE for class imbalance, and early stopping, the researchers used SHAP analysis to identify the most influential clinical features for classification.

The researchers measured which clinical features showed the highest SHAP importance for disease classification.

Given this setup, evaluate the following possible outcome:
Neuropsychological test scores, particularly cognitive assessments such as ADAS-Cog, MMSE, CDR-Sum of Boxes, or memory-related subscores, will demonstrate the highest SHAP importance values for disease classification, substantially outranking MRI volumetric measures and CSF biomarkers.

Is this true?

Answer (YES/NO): YES